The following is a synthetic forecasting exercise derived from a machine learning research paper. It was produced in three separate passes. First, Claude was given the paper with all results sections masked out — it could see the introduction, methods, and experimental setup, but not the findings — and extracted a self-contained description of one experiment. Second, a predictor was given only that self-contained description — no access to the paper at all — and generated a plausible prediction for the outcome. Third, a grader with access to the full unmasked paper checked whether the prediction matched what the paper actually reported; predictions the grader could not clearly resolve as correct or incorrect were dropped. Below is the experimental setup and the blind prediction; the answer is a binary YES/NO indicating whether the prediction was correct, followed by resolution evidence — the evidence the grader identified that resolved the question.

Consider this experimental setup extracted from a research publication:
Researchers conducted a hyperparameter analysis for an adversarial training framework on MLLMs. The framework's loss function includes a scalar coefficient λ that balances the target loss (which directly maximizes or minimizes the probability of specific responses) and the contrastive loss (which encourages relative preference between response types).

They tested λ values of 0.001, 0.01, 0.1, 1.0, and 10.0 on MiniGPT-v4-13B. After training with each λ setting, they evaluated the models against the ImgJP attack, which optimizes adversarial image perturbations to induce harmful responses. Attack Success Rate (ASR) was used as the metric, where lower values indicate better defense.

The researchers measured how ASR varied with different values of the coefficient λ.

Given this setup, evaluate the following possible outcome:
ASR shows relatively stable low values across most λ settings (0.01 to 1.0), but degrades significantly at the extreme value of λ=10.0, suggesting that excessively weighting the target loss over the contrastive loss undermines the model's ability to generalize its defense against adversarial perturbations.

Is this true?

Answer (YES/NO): NO